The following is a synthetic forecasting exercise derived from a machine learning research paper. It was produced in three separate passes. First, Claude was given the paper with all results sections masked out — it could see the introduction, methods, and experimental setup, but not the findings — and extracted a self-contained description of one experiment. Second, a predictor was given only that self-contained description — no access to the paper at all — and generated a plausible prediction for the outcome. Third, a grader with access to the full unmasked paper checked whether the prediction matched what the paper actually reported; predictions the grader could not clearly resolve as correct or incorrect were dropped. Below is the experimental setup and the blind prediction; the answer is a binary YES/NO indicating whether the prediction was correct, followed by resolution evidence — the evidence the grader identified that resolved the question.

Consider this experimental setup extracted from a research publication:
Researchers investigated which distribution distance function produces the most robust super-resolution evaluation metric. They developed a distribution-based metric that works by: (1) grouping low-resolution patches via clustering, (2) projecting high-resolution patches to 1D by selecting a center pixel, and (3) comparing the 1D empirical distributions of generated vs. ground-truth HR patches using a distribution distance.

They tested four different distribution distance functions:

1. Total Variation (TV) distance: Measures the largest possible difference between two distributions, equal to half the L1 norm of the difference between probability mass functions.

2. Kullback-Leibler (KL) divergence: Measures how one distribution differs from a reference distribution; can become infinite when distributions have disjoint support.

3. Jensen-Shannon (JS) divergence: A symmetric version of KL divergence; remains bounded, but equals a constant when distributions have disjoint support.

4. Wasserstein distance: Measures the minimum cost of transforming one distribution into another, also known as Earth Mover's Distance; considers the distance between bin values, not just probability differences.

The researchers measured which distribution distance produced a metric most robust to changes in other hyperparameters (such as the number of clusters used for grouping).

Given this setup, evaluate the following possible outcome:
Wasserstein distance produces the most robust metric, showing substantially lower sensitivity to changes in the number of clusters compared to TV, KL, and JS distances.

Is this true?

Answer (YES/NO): NO